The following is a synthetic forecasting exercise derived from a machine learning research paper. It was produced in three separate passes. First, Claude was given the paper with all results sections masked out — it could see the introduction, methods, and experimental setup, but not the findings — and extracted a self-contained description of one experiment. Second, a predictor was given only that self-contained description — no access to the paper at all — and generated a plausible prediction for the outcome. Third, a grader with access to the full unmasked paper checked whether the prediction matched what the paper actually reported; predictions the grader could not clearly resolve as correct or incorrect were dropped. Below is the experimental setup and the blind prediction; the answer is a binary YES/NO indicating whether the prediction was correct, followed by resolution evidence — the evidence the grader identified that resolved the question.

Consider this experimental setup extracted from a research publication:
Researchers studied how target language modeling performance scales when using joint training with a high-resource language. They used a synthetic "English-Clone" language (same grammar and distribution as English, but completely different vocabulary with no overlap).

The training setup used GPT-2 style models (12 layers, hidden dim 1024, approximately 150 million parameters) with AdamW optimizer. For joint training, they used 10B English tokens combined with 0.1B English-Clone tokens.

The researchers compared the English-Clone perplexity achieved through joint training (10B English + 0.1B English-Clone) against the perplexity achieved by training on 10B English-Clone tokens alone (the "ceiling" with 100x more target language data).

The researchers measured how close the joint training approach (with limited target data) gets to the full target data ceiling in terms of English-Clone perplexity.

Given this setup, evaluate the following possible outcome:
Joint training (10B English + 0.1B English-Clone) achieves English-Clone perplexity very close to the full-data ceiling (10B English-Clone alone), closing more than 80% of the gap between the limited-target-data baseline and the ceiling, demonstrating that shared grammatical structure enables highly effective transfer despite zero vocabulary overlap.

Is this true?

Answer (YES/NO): NO